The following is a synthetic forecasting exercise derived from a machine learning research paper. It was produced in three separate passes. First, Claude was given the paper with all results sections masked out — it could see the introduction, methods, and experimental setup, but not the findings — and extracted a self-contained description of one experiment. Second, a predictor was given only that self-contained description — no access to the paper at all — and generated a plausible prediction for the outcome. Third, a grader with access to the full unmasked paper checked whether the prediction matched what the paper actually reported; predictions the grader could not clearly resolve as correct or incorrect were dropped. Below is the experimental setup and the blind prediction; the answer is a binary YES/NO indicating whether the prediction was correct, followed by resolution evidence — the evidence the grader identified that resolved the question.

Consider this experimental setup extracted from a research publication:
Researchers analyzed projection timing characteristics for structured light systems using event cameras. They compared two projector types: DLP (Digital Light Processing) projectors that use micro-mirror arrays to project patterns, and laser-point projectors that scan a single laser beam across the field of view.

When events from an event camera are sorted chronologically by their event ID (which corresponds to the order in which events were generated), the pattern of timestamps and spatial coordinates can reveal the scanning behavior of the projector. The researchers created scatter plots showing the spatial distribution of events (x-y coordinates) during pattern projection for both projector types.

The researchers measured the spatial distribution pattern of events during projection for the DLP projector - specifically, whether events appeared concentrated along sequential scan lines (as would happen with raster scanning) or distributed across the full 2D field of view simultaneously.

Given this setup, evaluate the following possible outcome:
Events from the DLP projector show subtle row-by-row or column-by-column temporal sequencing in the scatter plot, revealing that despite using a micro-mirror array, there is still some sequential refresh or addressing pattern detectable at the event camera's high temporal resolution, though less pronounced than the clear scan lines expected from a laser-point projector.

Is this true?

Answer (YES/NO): NO